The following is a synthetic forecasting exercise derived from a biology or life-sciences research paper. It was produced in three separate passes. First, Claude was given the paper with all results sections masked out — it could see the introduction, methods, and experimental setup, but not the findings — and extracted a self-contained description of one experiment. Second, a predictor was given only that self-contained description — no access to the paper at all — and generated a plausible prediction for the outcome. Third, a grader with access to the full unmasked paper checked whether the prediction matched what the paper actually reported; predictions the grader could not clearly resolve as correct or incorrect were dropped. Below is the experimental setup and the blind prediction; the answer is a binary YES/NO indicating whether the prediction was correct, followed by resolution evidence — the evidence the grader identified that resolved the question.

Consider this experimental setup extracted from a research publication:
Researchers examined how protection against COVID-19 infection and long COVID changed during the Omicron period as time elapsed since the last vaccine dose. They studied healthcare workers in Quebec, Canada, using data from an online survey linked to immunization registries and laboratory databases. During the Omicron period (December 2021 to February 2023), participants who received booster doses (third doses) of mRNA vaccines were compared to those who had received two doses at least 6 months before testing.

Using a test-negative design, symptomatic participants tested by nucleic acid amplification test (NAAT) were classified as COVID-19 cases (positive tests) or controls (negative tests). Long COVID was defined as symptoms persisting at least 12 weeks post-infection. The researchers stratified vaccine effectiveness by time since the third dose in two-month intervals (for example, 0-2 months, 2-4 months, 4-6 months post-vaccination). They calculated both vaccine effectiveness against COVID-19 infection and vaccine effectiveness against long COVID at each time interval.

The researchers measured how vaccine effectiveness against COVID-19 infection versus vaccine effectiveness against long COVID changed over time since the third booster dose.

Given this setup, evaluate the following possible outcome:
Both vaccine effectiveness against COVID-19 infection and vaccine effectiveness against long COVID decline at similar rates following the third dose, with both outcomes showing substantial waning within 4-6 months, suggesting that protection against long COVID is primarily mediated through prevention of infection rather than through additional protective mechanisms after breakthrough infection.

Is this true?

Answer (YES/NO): NO